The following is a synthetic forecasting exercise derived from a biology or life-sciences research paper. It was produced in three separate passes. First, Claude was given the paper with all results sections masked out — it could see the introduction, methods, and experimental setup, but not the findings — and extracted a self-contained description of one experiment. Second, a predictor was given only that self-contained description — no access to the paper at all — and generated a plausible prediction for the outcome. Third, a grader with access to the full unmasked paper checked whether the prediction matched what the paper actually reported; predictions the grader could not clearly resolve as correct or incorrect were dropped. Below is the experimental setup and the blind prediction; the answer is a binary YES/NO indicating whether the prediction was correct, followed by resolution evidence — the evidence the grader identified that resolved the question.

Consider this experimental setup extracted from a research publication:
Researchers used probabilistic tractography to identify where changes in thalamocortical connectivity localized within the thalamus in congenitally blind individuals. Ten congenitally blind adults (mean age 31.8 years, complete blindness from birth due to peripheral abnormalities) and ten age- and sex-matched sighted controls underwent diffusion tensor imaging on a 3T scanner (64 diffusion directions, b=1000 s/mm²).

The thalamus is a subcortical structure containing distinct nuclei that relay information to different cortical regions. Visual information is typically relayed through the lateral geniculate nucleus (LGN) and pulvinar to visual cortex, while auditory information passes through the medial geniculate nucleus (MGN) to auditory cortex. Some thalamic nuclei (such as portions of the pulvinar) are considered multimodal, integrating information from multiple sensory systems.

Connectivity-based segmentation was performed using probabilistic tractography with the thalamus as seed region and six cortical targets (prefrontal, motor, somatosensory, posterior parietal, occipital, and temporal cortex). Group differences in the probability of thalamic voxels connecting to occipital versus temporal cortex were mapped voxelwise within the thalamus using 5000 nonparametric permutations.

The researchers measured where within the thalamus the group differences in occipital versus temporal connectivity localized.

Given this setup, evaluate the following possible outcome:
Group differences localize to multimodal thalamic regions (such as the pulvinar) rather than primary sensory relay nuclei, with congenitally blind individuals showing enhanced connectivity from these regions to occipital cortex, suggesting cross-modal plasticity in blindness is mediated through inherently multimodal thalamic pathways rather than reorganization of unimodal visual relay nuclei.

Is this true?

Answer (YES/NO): NO